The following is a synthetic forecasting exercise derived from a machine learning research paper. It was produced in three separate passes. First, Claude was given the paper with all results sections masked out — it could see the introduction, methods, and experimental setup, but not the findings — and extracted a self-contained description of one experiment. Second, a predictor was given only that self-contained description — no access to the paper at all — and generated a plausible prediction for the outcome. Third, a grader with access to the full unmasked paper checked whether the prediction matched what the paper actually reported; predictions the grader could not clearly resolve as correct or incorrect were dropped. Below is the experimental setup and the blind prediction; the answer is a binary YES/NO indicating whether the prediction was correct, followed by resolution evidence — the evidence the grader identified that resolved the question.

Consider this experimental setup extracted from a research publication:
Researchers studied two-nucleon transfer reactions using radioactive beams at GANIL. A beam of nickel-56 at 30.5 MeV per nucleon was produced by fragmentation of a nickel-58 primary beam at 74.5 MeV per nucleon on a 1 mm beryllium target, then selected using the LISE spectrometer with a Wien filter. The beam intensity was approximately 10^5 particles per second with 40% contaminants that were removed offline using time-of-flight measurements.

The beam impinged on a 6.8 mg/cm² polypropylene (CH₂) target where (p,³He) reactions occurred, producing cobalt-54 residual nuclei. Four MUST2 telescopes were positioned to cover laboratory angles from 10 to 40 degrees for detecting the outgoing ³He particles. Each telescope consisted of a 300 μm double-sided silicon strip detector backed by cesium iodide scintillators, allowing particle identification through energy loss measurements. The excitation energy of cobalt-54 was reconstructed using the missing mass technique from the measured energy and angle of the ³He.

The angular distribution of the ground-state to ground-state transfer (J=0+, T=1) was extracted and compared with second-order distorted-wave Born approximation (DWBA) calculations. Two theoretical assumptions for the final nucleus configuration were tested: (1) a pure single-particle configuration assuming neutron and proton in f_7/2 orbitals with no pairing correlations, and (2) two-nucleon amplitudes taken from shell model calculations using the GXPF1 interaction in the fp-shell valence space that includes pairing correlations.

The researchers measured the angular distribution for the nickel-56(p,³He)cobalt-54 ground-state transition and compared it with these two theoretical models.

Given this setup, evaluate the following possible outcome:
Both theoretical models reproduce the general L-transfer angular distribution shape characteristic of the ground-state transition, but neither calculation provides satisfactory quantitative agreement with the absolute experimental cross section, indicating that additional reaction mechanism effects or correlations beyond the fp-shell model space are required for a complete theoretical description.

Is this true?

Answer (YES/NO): NO